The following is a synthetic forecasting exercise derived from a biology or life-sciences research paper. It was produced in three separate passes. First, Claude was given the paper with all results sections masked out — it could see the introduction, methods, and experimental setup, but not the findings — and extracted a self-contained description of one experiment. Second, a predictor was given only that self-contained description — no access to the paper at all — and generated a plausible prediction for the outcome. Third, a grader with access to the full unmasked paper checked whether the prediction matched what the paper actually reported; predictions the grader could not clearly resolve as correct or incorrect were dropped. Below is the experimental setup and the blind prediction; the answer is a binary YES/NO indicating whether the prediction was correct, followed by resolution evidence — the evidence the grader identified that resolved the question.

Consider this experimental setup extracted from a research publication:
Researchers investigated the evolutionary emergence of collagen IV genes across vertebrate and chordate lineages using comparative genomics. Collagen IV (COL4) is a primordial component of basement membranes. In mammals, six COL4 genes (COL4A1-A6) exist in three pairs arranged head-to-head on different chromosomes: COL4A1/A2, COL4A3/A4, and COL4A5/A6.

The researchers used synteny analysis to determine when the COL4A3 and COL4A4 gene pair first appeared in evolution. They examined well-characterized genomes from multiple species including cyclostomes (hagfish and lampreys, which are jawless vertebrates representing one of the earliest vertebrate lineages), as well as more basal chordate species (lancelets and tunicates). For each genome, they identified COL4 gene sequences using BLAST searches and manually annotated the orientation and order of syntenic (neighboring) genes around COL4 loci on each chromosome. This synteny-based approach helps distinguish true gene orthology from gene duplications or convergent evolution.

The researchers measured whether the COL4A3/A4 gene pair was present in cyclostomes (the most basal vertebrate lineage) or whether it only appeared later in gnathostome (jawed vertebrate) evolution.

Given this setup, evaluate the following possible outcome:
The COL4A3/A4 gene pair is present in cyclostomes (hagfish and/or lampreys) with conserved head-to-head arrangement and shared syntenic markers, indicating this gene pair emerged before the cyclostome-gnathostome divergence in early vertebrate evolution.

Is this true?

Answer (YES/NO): YES